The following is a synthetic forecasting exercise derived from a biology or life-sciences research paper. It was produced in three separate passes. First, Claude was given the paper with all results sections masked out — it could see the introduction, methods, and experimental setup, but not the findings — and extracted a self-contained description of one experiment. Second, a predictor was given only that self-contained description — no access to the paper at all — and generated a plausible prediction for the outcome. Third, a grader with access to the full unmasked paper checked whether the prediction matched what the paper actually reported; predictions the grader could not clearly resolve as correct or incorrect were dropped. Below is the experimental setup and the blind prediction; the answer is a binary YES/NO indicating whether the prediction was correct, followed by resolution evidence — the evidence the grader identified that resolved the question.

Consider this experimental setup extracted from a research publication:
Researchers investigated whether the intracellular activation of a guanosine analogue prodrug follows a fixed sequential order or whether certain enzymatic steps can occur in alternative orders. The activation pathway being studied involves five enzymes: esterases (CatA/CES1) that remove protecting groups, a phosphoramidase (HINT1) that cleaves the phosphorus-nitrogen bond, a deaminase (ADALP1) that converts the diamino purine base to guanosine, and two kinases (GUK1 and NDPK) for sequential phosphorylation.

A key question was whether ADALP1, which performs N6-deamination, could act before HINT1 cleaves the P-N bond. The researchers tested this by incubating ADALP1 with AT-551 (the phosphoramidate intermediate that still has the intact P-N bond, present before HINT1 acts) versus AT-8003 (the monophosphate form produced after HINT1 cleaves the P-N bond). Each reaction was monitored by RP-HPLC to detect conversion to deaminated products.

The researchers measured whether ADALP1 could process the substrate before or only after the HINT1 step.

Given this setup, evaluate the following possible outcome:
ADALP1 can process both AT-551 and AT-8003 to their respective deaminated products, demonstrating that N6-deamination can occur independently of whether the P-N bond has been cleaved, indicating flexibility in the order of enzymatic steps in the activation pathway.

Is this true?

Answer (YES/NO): NO